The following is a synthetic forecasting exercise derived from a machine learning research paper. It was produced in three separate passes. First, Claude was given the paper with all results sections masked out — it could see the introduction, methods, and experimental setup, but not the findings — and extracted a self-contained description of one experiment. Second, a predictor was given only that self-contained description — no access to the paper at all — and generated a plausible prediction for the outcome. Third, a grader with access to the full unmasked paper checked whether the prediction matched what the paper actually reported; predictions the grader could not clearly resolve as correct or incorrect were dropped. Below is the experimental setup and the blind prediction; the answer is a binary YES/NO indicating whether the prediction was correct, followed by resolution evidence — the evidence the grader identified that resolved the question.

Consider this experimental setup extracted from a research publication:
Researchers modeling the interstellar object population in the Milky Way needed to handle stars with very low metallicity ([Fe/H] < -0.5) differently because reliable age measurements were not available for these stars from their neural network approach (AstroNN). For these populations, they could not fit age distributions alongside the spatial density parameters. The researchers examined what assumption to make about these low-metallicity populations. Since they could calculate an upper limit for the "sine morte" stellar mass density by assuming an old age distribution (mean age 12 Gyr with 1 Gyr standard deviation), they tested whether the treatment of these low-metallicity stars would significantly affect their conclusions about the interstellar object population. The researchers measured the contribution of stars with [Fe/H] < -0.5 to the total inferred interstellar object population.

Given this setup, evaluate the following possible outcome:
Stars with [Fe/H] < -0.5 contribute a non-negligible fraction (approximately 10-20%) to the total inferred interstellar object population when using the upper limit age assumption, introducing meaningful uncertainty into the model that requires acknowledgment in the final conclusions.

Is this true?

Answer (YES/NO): NO